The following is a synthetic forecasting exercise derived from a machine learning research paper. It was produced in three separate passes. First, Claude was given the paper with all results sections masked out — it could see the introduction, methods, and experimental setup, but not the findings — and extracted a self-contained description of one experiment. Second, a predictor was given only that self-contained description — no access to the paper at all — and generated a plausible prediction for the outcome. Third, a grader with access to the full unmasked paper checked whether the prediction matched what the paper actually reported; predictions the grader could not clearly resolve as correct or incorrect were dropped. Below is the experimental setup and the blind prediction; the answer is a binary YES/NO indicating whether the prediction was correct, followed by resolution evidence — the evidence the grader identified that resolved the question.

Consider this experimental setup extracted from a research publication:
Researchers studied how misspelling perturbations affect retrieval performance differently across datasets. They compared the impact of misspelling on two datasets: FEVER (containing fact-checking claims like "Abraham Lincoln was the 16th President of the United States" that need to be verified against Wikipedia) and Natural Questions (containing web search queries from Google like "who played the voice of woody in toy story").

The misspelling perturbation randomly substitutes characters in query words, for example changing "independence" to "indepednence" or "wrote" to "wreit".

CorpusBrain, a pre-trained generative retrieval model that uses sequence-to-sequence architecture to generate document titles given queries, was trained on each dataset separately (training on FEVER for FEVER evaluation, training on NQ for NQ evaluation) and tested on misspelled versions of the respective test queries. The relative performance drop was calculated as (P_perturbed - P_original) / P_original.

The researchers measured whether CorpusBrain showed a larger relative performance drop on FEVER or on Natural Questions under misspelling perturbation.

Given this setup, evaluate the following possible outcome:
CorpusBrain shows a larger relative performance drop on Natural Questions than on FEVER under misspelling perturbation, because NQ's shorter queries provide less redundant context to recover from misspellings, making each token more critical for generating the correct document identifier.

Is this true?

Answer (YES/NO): NO